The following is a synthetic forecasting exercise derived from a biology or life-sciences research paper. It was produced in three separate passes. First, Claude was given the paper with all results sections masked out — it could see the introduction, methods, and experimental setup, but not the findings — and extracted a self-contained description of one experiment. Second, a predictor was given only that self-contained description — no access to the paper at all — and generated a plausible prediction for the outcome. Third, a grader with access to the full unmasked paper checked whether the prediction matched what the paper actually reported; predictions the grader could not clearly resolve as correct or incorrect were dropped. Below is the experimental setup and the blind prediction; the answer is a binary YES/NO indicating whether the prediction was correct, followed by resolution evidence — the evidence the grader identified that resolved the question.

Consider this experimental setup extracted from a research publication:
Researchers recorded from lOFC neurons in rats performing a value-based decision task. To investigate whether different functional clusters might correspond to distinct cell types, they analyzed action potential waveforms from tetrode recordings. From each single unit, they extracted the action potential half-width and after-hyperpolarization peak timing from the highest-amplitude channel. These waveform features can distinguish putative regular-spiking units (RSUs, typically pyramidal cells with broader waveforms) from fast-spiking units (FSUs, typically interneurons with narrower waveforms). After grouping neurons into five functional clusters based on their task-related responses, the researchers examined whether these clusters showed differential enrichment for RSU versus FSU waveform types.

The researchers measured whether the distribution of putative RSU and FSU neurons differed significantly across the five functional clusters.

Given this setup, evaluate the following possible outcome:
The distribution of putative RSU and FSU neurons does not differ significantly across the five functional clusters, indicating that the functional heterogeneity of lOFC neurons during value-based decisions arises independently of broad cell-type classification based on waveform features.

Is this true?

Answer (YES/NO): YES